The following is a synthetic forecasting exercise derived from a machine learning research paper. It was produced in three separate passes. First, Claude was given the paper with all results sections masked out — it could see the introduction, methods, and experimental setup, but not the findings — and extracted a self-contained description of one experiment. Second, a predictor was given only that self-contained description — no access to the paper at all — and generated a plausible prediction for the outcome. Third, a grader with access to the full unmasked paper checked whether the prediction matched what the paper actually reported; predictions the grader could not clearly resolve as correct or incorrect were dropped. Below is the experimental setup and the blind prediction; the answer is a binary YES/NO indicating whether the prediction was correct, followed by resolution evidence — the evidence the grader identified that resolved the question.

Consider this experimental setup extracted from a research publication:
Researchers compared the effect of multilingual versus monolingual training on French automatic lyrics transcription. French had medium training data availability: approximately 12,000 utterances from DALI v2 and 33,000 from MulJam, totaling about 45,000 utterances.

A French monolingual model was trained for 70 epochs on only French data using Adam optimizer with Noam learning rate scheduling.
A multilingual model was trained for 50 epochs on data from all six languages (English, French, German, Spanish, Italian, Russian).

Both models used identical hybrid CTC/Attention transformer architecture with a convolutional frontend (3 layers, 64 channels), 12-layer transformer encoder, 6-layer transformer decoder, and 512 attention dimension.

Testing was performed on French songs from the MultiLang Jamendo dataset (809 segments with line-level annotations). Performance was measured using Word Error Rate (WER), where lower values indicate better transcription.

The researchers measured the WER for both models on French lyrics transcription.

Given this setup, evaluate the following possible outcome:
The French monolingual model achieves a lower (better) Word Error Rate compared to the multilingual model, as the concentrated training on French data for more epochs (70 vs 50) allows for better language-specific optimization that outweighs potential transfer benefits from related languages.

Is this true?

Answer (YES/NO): NO